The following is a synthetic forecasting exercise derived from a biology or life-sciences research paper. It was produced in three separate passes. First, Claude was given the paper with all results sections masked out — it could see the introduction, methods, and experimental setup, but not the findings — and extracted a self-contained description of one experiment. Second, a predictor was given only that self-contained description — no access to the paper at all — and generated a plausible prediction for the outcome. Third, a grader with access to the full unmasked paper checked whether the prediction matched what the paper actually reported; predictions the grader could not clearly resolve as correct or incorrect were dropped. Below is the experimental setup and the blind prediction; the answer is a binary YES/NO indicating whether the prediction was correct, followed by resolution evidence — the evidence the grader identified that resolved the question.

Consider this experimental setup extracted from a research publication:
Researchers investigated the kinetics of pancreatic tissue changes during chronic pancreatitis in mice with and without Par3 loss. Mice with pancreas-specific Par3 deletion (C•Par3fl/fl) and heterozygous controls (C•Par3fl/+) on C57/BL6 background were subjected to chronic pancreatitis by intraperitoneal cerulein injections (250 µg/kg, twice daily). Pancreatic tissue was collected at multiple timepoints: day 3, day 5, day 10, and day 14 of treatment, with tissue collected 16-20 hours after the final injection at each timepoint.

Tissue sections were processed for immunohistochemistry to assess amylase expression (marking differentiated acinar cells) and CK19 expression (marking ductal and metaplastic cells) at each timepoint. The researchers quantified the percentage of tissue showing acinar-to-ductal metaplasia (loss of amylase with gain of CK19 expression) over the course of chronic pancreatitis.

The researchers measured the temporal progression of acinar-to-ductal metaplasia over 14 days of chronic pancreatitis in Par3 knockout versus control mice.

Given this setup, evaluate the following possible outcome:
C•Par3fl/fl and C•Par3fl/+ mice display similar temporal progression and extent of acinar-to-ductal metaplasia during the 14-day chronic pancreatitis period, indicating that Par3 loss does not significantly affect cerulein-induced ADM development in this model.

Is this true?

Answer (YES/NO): NO